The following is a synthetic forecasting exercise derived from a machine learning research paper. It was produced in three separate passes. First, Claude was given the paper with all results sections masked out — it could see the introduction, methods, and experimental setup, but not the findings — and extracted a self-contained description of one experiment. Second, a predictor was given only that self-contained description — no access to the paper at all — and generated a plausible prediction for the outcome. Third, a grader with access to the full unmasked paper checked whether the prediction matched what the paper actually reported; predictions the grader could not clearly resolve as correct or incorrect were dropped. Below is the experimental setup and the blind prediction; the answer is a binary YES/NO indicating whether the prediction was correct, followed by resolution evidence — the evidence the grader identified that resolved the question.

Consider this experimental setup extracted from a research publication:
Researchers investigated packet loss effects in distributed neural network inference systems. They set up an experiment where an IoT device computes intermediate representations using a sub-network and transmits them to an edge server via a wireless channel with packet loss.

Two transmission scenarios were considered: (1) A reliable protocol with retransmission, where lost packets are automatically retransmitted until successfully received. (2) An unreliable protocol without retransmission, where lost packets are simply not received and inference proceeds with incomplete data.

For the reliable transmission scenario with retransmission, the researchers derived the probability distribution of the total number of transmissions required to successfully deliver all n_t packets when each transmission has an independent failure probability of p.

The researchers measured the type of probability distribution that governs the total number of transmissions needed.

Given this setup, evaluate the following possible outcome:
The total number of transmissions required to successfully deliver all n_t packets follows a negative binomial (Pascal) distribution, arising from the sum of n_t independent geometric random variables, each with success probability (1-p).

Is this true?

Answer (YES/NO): YES